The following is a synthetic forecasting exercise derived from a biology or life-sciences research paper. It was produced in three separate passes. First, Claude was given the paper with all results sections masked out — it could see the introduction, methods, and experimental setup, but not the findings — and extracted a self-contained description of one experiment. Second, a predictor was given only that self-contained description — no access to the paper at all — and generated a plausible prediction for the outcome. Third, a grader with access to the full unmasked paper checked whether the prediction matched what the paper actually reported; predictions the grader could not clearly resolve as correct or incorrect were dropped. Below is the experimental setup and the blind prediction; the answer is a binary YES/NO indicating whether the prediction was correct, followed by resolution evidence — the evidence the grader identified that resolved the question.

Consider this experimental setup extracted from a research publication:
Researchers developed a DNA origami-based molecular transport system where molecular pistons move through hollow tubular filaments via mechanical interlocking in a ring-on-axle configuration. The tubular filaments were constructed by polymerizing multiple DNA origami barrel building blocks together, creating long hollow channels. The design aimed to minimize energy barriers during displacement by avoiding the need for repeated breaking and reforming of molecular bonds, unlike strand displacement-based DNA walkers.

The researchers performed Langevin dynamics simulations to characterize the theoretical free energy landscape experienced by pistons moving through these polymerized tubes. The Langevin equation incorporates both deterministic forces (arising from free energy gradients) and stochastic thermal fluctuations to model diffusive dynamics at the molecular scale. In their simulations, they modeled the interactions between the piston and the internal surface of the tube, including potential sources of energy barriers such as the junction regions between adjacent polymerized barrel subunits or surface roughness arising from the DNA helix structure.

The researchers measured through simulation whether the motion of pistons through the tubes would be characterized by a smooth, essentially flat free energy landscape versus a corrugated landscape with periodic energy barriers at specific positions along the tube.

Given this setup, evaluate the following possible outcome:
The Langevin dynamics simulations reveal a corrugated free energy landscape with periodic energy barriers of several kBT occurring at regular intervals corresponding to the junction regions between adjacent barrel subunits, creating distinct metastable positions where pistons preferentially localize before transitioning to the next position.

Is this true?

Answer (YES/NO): YES